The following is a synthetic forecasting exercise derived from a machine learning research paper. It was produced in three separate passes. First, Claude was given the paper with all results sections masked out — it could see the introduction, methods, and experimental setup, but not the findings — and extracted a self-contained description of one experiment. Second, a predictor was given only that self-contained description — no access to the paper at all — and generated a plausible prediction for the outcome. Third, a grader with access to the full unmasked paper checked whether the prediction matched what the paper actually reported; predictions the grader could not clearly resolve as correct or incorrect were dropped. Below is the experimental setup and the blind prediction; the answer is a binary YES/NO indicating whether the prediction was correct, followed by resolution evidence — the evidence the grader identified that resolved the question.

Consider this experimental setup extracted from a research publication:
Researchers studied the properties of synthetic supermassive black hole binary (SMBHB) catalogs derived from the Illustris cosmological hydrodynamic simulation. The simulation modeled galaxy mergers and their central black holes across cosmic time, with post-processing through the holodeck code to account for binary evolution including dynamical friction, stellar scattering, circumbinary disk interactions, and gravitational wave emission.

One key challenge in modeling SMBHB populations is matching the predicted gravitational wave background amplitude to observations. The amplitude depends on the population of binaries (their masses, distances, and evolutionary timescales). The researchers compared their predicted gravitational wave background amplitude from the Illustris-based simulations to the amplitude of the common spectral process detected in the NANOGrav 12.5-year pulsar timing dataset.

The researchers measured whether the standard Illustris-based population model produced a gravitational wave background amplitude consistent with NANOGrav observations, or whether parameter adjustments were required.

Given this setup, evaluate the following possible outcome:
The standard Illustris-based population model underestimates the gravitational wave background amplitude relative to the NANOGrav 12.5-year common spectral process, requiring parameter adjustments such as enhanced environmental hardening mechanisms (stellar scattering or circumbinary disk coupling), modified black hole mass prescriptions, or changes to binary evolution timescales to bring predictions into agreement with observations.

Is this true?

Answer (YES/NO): NO